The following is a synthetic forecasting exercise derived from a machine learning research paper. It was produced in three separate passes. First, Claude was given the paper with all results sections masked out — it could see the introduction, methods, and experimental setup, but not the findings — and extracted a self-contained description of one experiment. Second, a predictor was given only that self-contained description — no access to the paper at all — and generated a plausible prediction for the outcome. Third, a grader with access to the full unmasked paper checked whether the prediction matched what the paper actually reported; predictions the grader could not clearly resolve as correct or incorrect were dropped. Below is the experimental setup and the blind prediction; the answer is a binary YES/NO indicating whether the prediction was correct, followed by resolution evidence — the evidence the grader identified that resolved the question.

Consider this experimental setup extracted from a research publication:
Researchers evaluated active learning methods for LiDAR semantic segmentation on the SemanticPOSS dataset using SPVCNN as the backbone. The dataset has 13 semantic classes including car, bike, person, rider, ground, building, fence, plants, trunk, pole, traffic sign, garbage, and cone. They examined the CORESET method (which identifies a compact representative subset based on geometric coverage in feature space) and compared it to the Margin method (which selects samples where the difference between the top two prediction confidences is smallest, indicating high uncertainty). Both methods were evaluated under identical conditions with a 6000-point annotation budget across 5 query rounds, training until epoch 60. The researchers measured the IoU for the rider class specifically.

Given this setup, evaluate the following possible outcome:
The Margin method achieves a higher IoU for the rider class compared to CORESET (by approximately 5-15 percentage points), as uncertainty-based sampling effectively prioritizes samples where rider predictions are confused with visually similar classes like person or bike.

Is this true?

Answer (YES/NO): YES